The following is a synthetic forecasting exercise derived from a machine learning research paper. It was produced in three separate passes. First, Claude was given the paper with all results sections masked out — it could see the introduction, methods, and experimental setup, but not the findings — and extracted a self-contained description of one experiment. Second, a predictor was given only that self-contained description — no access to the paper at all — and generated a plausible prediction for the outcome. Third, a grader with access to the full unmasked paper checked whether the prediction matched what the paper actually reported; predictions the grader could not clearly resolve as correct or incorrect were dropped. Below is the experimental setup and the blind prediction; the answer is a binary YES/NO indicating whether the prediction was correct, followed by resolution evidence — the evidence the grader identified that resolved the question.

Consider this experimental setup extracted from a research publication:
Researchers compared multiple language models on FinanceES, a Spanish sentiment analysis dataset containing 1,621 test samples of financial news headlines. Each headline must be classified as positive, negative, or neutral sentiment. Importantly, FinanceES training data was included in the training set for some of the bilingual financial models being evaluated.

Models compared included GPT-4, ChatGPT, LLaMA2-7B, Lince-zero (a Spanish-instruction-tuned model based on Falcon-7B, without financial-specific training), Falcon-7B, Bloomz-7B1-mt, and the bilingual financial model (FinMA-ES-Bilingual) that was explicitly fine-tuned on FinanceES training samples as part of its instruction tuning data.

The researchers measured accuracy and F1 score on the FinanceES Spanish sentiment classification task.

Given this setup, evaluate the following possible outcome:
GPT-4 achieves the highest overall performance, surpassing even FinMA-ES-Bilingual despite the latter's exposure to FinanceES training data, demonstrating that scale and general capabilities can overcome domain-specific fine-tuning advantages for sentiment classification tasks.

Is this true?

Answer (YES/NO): NO